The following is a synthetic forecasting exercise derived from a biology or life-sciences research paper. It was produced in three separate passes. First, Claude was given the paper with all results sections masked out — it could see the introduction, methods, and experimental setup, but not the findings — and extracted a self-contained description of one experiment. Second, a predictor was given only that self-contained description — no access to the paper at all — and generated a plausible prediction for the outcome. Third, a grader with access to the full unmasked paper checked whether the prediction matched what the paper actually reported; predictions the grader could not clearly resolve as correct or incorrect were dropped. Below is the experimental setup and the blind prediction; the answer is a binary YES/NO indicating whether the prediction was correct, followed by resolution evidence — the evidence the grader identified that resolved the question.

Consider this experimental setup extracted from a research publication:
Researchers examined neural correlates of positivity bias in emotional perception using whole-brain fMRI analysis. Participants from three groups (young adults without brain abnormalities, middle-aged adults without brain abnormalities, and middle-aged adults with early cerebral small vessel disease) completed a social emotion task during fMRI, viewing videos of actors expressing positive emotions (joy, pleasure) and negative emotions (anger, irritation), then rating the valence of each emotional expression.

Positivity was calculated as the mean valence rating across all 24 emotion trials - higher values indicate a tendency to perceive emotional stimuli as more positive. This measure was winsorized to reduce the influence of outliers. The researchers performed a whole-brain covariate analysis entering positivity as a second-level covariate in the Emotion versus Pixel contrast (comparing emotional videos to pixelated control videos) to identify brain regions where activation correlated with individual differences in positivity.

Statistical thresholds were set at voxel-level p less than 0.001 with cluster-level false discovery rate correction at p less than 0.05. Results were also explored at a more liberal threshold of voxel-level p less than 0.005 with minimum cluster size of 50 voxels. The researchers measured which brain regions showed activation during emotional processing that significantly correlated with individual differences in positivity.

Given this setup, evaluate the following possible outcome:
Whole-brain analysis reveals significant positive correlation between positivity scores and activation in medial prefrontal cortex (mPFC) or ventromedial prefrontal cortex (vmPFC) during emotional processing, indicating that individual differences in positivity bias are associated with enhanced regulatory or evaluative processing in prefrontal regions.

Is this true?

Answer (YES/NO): NO